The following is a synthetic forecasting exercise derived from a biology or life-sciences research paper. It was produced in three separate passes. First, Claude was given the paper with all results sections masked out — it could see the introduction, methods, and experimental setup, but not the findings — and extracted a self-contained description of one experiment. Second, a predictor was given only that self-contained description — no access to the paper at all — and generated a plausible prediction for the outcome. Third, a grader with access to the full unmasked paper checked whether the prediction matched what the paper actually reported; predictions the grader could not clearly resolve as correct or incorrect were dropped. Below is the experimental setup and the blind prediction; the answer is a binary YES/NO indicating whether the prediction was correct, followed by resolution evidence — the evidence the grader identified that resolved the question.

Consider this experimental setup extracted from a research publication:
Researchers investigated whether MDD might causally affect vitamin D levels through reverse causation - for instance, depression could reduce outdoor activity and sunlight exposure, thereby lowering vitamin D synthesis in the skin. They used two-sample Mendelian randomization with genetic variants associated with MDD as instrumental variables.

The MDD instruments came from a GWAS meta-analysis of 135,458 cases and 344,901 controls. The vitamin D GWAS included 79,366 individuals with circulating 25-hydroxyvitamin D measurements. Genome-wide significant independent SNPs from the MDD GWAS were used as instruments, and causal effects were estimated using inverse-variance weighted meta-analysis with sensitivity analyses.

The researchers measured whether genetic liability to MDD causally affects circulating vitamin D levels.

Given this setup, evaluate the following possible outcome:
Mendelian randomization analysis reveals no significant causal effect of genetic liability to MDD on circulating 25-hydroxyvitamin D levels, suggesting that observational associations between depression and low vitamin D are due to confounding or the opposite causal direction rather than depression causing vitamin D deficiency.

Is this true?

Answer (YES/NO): YES